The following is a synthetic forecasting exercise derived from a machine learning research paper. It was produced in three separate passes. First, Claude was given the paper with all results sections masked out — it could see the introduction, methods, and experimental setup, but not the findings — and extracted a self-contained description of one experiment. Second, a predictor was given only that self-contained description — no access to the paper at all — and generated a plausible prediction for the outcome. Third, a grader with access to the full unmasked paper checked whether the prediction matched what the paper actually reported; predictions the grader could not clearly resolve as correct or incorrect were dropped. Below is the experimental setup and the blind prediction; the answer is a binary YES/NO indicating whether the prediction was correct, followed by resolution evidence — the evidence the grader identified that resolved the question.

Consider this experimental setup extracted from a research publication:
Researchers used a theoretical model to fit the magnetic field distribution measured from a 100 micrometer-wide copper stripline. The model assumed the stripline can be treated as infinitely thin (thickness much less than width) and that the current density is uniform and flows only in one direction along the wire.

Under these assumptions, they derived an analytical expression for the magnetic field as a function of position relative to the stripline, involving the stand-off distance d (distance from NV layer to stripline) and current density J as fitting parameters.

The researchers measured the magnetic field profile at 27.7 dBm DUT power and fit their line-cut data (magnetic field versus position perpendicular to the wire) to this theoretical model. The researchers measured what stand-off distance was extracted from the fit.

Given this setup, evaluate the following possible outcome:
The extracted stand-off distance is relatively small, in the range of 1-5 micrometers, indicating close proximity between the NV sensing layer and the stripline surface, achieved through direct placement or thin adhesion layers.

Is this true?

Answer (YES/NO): NO